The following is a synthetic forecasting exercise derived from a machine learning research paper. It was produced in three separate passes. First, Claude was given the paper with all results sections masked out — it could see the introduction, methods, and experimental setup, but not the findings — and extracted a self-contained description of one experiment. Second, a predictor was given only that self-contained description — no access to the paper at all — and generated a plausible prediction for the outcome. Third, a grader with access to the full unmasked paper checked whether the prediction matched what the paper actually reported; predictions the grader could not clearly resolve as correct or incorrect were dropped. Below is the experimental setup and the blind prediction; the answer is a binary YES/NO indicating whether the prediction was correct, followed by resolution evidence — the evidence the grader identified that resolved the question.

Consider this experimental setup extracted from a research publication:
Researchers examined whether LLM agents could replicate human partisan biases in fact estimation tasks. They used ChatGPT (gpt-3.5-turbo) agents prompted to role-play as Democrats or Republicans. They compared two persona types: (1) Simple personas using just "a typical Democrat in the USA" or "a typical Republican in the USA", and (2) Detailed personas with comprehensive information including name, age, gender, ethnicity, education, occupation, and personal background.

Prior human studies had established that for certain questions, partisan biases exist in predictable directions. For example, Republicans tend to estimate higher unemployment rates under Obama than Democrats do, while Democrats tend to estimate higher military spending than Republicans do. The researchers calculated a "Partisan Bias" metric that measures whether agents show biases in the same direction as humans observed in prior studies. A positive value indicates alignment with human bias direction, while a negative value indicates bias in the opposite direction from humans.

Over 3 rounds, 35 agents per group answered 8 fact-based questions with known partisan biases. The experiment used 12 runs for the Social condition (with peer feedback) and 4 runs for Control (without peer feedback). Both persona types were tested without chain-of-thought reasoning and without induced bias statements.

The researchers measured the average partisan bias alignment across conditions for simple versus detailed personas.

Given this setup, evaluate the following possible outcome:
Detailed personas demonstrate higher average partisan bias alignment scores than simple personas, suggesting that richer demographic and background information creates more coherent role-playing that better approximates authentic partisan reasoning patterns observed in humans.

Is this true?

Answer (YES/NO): YES